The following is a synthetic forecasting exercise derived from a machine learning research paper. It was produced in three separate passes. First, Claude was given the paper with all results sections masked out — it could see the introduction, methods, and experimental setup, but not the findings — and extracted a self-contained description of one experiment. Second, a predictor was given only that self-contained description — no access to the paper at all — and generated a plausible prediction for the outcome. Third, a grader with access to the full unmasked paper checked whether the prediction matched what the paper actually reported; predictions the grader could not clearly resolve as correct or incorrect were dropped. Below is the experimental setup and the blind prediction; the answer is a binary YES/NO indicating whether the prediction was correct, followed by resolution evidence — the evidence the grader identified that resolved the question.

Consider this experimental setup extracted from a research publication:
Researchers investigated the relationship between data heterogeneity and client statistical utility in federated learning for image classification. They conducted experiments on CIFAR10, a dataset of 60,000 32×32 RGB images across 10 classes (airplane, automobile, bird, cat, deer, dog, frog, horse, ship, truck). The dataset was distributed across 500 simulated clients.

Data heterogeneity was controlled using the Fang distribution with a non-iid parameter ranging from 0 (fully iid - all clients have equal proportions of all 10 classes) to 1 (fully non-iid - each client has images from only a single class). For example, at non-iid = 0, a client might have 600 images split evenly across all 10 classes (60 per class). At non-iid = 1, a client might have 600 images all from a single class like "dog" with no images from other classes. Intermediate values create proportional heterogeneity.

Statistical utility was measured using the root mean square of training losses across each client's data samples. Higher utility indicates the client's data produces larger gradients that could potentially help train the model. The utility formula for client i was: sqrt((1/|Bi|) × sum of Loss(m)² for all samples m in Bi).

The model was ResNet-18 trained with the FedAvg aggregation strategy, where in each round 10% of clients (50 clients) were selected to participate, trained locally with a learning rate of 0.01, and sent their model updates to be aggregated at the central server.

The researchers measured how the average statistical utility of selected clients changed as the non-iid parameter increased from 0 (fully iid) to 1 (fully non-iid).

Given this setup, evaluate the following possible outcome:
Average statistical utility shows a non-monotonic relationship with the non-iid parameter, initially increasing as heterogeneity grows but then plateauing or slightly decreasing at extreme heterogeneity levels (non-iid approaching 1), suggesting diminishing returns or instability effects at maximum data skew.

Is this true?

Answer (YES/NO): NO